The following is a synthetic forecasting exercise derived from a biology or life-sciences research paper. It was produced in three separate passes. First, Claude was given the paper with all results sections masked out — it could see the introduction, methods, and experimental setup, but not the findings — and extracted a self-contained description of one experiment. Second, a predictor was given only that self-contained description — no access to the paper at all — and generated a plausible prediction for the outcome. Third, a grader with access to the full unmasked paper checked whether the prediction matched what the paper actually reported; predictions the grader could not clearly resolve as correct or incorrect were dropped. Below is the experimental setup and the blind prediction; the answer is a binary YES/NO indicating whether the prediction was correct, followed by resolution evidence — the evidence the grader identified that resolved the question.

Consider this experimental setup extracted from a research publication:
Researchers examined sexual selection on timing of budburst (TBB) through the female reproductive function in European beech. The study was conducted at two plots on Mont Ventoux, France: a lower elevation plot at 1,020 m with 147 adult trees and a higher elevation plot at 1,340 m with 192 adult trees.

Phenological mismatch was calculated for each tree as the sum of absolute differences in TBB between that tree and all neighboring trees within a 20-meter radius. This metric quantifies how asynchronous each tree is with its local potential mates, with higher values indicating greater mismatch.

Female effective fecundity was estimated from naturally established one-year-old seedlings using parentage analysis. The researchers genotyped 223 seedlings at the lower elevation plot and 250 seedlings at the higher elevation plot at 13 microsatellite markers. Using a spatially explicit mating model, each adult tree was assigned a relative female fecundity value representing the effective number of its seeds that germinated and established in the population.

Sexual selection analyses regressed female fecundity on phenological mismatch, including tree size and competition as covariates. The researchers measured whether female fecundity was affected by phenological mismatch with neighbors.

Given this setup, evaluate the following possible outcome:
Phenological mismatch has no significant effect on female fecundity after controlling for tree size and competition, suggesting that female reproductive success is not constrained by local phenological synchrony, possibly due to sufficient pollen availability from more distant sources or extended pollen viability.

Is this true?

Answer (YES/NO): YES